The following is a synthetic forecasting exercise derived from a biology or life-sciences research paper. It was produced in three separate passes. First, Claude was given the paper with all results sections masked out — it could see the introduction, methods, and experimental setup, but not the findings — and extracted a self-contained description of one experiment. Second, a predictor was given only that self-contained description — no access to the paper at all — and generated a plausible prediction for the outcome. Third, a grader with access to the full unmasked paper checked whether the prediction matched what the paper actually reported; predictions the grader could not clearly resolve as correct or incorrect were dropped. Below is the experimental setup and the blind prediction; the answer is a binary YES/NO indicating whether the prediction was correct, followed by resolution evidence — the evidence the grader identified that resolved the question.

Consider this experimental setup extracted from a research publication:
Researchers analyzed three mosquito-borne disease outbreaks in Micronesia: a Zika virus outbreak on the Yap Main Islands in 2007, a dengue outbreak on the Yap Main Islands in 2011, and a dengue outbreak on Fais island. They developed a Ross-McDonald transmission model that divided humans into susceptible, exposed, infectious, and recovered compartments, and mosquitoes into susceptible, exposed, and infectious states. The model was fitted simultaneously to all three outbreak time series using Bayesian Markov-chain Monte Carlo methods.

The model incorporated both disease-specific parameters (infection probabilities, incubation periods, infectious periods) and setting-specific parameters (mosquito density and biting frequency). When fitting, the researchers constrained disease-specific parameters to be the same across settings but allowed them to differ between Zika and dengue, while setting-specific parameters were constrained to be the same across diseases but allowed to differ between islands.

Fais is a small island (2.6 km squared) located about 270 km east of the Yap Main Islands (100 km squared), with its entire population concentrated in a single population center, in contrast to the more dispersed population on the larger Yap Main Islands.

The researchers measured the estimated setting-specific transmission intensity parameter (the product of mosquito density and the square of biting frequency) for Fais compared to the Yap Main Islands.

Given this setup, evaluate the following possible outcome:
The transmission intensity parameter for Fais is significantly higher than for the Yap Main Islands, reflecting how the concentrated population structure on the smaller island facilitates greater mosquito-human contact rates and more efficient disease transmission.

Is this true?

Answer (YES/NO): YES